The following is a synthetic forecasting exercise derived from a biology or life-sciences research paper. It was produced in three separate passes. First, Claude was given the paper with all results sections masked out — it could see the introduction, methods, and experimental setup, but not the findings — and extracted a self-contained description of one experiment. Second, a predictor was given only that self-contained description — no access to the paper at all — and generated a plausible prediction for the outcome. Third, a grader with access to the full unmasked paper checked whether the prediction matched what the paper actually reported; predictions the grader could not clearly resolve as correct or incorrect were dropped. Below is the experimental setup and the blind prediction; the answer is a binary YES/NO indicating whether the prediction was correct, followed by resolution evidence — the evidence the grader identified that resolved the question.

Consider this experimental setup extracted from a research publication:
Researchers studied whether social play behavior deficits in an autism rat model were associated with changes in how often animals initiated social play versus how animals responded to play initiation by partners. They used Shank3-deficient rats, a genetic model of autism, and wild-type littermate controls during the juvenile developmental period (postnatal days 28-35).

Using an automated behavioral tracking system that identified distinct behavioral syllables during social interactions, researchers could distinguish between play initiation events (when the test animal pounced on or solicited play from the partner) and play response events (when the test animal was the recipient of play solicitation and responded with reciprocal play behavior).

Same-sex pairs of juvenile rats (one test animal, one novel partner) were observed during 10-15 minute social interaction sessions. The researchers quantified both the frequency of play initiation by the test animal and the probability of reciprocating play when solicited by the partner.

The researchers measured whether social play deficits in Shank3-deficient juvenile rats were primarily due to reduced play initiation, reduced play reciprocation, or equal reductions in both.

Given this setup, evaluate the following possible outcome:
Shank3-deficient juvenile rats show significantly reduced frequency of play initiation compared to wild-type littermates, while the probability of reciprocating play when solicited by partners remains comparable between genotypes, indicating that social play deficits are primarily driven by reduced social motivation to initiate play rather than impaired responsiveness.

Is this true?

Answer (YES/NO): NO